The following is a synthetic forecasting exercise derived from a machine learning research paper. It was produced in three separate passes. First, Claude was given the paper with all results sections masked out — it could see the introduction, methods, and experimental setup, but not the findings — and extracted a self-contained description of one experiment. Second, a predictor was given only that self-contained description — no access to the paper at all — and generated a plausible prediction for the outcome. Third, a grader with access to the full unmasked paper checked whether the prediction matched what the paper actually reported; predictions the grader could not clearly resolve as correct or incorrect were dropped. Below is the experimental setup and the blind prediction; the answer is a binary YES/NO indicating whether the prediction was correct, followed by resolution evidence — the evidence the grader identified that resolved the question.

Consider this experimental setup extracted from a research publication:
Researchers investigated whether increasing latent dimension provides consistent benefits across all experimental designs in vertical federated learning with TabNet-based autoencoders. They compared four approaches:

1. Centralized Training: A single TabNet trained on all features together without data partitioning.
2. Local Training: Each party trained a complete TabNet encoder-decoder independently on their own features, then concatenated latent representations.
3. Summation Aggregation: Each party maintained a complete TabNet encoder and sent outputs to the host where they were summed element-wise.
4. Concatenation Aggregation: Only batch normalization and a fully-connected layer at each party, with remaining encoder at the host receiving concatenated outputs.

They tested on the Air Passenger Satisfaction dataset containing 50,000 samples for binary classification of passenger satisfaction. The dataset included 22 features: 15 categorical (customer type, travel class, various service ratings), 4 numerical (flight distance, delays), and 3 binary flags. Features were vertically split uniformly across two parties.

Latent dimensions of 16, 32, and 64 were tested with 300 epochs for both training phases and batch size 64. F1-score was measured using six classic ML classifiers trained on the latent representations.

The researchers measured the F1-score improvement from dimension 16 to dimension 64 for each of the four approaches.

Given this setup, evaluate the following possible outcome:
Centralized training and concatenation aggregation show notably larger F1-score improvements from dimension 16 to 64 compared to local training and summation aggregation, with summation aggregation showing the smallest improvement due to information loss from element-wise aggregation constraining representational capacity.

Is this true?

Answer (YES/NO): NO